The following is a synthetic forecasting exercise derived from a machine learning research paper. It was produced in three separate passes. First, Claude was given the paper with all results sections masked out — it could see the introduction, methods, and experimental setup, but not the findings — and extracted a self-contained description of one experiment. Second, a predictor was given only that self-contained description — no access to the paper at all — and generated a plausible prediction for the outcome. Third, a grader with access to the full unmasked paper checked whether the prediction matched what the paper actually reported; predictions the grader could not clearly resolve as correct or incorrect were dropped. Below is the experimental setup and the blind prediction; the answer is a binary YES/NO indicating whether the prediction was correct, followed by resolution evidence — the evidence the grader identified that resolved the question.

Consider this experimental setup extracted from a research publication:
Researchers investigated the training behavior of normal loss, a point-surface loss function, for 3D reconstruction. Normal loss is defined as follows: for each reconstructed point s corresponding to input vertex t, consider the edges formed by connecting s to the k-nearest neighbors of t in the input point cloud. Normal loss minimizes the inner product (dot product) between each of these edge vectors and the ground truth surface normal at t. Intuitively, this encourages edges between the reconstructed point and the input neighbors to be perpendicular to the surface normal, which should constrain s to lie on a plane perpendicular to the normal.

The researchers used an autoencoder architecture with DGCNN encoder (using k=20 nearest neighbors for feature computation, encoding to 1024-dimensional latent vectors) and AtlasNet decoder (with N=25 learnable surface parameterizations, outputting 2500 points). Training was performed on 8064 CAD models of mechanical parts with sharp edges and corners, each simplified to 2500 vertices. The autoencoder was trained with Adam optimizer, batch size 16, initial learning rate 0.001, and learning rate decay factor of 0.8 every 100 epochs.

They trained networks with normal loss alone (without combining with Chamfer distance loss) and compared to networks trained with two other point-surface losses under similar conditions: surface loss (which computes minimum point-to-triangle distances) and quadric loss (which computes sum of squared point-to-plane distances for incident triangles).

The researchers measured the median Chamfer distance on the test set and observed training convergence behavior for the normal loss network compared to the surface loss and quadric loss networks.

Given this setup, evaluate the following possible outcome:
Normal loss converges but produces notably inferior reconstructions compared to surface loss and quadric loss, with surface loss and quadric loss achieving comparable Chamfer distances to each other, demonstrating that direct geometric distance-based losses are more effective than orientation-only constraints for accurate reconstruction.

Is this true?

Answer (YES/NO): NO